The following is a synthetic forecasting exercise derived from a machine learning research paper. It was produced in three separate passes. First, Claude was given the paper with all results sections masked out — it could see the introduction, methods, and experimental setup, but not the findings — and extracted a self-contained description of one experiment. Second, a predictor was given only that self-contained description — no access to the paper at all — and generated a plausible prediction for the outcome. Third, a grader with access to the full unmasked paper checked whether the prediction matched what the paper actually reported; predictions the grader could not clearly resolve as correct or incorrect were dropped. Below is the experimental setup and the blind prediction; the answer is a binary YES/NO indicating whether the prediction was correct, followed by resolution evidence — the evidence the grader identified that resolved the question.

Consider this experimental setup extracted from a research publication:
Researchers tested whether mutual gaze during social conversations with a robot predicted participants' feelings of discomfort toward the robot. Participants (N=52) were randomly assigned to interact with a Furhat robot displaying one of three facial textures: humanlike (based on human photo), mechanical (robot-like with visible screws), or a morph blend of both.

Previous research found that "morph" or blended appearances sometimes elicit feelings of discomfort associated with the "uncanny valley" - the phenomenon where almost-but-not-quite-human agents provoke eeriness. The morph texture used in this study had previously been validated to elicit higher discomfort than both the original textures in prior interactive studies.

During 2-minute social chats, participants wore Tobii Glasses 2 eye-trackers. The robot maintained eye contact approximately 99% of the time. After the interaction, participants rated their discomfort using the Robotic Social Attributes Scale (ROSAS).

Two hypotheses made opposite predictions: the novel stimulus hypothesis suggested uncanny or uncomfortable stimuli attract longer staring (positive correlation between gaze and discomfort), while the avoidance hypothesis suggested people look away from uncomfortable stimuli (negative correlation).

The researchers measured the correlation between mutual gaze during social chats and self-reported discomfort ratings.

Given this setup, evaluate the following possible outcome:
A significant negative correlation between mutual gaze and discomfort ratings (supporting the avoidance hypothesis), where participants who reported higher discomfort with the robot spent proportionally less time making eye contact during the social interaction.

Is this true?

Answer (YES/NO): YES